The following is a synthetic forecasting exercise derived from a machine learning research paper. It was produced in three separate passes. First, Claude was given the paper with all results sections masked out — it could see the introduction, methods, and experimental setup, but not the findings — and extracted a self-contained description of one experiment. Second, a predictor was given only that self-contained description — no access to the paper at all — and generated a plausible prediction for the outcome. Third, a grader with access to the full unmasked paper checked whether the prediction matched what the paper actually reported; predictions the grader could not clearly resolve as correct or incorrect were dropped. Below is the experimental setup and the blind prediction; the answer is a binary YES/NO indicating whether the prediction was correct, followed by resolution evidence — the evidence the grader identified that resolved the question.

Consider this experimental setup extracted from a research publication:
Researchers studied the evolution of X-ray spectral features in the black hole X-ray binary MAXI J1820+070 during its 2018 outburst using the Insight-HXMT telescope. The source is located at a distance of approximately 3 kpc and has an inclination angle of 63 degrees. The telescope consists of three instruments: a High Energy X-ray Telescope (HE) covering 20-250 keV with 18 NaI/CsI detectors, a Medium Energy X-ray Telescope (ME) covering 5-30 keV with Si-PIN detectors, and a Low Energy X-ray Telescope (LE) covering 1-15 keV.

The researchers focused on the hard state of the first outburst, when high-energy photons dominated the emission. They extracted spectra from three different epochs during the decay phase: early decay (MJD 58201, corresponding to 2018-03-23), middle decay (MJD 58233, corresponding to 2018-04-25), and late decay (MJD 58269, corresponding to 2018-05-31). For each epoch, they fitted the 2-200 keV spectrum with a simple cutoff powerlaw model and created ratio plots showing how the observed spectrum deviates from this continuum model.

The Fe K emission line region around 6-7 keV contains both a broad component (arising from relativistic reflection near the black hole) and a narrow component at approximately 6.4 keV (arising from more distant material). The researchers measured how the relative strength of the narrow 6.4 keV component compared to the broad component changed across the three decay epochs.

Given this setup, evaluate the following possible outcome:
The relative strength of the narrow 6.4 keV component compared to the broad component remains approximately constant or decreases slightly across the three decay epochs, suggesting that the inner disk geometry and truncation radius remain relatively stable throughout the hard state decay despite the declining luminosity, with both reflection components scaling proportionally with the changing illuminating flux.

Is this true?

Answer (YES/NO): NO